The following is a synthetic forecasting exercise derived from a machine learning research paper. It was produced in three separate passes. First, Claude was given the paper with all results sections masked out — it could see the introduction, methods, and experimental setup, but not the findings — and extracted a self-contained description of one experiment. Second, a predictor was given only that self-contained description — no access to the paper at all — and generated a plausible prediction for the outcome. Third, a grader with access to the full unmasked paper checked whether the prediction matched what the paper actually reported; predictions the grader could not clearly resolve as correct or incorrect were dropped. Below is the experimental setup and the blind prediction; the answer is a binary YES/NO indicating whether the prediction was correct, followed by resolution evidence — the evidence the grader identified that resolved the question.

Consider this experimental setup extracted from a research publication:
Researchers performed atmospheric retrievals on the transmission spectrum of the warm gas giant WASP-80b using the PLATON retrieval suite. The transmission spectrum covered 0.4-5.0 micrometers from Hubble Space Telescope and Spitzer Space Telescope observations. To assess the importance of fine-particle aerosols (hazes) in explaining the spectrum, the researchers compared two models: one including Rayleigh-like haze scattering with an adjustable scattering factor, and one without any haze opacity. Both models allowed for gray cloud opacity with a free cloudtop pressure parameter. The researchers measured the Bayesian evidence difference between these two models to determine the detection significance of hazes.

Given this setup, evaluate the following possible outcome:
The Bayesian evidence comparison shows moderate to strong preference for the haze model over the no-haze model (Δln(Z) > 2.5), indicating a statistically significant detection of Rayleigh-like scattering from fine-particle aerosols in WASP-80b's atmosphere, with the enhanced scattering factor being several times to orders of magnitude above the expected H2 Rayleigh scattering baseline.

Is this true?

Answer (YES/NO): YES